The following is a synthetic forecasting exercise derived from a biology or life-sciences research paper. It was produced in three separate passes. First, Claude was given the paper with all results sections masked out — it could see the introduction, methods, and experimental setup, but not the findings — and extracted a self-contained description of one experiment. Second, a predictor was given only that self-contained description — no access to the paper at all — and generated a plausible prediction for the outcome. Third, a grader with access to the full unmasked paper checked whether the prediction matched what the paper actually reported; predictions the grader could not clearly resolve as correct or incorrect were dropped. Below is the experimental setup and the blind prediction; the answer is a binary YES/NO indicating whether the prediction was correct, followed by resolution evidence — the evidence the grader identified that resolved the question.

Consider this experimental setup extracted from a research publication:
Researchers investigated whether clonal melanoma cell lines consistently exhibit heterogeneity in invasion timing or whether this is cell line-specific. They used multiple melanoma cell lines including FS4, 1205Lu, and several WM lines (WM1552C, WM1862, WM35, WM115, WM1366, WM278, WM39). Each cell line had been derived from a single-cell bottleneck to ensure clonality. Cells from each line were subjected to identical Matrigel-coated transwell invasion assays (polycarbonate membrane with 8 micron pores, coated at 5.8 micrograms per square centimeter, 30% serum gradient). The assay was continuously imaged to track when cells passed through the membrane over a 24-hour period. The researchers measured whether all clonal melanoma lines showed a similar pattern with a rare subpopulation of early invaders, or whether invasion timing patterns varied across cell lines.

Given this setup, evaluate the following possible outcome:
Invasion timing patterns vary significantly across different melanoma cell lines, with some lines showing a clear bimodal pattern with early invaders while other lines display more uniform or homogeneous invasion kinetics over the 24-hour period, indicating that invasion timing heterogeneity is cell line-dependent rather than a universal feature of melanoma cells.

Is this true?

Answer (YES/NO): YES